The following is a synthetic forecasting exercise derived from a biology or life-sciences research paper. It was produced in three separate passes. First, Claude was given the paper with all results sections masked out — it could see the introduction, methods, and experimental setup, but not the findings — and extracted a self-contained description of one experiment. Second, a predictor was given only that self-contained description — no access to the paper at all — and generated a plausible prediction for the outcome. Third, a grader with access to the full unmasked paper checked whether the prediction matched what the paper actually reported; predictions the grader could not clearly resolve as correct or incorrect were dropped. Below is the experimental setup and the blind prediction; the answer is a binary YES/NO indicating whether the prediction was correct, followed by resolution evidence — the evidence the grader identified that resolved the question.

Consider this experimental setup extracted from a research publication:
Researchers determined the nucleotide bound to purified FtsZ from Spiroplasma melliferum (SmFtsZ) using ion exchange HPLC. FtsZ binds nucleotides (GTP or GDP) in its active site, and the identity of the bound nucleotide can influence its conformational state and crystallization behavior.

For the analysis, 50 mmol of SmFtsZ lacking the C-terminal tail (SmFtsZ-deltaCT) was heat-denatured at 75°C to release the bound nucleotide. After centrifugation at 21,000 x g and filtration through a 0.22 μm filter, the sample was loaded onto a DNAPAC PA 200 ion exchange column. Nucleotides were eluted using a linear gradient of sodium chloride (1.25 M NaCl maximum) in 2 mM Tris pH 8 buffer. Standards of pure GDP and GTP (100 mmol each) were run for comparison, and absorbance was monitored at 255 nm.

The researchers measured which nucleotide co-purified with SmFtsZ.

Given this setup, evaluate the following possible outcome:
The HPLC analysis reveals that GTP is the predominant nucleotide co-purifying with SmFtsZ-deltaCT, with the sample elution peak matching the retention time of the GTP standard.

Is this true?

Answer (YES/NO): NO